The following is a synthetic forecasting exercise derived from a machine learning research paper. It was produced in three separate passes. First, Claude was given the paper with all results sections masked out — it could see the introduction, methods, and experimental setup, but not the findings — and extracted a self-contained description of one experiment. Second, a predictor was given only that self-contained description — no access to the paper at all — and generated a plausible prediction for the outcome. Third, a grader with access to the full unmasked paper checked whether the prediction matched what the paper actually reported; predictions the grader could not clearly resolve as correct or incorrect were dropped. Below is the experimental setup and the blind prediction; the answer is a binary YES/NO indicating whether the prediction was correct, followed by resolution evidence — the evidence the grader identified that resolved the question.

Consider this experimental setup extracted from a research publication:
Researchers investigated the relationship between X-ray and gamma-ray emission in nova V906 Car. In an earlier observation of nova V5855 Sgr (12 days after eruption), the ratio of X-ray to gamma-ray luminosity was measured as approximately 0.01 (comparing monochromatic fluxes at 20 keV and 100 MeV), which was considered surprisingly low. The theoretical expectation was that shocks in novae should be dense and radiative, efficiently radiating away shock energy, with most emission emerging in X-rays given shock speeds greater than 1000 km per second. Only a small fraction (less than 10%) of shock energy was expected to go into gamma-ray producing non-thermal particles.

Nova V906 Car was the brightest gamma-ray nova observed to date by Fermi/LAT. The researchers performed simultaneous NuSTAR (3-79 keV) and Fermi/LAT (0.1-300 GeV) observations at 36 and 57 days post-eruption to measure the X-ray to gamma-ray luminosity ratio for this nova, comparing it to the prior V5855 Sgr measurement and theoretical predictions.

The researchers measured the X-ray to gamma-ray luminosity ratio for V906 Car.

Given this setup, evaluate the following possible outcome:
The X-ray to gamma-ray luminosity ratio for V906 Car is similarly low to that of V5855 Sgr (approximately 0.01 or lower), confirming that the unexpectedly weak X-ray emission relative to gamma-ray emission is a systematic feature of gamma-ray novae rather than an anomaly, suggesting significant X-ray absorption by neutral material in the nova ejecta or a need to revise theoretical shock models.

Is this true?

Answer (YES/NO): YES